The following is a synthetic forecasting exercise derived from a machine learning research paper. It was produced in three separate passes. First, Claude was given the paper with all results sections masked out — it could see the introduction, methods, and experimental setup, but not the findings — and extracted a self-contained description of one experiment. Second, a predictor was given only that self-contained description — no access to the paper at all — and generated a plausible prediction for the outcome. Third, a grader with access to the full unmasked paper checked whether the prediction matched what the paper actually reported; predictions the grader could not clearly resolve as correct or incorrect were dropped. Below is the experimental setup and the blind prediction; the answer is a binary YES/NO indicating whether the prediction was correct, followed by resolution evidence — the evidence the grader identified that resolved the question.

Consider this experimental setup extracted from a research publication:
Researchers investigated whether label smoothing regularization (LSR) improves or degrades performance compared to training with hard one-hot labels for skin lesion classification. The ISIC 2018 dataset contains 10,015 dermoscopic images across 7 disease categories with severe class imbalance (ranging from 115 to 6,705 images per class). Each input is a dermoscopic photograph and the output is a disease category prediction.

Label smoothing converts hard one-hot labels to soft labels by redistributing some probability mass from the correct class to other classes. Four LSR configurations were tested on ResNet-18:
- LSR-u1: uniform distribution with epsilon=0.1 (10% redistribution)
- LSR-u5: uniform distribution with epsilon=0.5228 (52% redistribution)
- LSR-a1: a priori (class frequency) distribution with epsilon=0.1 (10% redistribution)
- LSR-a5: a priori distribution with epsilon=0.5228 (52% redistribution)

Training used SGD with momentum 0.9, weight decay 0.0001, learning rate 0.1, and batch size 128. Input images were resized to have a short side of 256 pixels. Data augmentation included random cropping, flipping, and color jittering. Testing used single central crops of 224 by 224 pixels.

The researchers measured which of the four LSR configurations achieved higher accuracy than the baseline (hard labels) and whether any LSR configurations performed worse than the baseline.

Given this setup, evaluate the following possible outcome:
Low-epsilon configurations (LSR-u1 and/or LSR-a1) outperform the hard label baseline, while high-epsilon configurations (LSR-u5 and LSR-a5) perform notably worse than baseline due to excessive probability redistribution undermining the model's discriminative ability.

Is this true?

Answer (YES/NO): NO